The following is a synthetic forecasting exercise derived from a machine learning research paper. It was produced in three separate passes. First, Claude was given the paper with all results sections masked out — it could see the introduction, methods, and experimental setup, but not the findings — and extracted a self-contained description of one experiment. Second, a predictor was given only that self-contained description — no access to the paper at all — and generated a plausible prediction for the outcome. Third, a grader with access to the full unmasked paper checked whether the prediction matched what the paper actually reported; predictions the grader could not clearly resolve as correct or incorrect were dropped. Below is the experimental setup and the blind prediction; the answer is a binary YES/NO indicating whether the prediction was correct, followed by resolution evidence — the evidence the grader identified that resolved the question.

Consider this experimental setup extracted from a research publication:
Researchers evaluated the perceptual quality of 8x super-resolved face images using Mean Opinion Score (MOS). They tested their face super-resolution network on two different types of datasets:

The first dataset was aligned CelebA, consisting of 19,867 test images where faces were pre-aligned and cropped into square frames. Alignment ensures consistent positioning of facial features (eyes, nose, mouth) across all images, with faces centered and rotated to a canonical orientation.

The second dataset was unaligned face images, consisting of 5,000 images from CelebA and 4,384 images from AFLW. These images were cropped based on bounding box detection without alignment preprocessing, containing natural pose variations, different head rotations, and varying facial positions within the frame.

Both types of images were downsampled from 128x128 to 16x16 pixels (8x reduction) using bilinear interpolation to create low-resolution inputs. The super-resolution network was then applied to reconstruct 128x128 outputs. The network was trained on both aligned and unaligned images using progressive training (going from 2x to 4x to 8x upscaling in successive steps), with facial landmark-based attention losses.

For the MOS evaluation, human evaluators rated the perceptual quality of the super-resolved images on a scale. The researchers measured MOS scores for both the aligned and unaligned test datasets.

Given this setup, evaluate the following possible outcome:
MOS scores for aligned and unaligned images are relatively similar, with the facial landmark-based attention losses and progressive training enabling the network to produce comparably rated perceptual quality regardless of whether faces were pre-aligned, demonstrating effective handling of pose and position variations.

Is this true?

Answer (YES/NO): YES